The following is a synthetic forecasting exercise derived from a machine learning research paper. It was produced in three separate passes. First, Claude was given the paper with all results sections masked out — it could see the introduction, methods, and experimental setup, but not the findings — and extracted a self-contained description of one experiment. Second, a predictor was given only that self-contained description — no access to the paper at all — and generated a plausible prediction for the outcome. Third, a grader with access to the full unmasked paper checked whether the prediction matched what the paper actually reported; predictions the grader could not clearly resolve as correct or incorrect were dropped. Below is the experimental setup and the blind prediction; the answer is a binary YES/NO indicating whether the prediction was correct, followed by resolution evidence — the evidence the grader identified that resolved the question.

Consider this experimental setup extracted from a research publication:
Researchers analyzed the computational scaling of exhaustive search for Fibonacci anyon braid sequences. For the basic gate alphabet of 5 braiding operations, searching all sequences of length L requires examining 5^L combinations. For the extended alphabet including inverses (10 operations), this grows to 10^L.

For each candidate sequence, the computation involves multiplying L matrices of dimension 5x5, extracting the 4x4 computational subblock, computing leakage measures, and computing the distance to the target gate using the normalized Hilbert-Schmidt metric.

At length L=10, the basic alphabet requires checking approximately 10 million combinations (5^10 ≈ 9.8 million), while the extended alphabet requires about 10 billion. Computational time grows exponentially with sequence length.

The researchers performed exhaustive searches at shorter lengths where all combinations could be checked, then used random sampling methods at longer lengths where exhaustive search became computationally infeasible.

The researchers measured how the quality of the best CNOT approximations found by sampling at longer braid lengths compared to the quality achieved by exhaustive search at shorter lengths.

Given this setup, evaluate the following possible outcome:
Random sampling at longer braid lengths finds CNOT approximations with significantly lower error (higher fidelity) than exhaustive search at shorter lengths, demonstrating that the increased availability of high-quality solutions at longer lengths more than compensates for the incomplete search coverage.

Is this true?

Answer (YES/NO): NO